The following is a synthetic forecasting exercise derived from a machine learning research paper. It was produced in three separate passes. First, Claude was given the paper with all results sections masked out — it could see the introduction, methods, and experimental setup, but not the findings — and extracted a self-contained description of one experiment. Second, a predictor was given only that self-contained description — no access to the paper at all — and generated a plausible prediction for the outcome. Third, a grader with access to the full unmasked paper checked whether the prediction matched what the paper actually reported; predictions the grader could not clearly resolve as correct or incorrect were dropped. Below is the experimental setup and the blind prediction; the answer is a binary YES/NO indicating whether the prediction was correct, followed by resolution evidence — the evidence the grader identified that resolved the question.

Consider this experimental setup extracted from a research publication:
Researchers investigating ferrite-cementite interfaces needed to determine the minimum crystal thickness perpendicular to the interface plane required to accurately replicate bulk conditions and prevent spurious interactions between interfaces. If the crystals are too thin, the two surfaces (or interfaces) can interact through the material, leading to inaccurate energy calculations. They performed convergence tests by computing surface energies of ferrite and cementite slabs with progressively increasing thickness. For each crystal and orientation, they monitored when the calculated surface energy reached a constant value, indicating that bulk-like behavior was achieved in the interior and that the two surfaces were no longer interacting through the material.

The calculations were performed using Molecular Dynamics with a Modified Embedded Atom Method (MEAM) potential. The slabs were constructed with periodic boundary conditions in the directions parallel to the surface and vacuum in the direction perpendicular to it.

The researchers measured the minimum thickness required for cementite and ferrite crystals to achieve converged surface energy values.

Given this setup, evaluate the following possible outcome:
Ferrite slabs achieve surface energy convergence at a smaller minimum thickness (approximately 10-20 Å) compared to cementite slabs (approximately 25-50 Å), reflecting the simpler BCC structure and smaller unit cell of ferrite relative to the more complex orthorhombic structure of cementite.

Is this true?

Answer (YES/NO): NO